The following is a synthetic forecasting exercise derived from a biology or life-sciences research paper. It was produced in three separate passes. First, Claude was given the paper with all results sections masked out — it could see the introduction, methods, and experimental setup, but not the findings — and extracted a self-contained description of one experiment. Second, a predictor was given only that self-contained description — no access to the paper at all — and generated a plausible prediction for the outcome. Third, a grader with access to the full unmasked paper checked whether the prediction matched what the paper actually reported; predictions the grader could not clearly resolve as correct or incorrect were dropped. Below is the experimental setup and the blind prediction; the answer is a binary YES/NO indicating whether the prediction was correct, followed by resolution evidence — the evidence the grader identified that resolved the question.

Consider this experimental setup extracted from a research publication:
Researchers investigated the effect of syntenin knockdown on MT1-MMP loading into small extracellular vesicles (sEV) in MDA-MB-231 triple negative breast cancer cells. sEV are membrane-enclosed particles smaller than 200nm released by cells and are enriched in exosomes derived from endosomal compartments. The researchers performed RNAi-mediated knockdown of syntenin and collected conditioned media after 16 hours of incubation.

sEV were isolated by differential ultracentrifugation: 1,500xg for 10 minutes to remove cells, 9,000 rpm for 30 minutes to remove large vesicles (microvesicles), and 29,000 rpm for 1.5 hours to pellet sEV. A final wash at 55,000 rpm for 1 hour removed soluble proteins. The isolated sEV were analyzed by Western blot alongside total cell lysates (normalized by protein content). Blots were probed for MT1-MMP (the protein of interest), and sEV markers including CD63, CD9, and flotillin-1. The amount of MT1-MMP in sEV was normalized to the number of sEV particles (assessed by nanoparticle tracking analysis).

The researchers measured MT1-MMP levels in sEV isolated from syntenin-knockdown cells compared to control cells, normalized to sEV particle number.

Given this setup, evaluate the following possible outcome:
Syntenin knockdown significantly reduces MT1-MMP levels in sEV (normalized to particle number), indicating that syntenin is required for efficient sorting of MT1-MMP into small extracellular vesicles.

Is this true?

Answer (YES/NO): YES